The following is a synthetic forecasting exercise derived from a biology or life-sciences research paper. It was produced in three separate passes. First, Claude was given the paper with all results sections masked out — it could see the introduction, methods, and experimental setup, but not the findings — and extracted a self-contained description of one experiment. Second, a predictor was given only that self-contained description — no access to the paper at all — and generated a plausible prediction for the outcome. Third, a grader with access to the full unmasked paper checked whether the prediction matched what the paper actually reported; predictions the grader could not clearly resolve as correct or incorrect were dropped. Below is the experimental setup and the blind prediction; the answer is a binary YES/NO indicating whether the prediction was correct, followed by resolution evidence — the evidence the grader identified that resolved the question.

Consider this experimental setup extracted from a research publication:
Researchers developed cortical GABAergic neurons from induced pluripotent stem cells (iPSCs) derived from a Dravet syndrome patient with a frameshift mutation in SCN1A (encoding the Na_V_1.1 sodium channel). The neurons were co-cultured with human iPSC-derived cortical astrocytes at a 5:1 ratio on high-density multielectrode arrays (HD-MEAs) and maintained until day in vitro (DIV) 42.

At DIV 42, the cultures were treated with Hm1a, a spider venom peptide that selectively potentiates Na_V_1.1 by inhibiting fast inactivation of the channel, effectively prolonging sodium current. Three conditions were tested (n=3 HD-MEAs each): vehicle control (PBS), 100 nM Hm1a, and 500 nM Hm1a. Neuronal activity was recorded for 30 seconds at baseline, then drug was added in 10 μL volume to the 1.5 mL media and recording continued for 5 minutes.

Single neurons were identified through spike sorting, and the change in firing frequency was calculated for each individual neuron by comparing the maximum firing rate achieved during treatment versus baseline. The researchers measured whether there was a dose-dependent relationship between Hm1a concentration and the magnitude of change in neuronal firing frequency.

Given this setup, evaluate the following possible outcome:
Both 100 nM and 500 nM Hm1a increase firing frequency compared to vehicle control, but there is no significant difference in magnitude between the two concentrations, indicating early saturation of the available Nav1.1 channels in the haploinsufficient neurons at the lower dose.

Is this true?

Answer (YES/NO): YES